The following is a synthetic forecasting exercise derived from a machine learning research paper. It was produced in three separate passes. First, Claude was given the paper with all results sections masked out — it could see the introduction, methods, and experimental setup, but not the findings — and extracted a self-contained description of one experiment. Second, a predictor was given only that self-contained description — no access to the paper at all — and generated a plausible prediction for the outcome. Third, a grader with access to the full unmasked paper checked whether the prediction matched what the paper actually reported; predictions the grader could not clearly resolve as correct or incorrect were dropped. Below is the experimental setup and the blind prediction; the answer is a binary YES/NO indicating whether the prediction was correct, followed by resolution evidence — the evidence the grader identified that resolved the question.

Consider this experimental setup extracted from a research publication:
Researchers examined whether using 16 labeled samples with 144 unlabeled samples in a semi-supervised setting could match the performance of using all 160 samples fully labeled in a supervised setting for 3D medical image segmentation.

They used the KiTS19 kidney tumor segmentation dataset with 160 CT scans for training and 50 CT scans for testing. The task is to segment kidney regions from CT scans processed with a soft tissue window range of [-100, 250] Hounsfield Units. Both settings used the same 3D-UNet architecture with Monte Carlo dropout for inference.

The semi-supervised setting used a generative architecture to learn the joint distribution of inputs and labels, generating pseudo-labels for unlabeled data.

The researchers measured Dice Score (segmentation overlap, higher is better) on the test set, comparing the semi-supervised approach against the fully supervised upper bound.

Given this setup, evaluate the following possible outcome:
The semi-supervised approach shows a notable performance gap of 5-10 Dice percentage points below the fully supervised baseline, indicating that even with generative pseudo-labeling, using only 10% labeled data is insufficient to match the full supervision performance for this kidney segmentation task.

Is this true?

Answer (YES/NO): NO